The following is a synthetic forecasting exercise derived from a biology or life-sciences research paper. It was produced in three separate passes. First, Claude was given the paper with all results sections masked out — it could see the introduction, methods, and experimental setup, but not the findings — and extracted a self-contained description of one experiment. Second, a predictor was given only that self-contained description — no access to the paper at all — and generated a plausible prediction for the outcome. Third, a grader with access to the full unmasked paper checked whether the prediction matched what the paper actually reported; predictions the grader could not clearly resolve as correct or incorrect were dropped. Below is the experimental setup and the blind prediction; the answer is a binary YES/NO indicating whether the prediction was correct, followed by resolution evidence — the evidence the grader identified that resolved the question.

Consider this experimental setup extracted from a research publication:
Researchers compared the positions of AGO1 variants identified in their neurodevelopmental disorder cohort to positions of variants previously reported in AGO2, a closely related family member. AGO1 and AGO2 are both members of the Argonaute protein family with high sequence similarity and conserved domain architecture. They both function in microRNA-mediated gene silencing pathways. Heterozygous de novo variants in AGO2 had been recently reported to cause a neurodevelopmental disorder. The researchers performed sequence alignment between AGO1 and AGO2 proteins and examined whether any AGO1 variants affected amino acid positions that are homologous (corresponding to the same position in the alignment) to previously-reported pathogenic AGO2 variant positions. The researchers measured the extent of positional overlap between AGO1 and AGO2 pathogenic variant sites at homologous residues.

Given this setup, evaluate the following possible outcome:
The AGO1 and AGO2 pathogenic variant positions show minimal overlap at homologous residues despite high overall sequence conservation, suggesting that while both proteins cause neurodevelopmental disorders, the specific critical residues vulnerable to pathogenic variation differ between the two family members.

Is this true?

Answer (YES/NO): NO